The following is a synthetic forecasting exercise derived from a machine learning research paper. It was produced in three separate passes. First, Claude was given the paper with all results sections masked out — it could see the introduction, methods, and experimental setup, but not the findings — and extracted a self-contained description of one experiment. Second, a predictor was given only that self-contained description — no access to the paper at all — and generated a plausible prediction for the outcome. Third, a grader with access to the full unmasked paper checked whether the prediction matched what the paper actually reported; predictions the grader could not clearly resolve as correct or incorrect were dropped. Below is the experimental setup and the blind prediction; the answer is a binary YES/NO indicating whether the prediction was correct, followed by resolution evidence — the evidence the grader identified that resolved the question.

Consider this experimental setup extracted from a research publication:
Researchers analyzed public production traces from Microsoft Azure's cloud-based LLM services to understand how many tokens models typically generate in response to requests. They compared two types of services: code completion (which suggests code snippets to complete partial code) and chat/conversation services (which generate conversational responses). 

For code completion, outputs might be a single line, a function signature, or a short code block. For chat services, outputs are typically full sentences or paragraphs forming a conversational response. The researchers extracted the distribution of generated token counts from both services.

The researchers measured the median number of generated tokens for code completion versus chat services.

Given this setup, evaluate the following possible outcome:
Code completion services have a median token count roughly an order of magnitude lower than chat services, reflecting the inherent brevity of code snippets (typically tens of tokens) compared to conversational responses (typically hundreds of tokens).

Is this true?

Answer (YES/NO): YES